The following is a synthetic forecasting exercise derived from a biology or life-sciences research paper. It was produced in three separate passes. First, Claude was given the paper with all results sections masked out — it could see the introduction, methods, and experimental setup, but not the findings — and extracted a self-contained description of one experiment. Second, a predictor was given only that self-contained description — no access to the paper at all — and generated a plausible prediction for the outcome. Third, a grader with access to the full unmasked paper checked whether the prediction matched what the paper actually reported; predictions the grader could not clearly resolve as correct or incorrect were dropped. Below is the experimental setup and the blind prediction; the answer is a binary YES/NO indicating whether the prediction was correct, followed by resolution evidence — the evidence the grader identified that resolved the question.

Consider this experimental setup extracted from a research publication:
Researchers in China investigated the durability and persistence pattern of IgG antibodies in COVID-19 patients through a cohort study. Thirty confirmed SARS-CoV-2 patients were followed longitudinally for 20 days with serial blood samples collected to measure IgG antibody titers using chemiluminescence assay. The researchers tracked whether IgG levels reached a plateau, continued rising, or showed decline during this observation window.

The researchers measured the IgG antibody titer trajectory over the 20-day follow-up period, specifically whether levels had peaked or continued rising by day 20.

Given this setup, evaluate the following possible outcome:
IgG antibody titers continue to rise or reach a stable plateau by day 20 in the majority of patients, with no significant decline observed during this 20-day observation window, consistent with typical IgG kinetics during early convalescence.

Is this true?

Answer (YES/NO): YES